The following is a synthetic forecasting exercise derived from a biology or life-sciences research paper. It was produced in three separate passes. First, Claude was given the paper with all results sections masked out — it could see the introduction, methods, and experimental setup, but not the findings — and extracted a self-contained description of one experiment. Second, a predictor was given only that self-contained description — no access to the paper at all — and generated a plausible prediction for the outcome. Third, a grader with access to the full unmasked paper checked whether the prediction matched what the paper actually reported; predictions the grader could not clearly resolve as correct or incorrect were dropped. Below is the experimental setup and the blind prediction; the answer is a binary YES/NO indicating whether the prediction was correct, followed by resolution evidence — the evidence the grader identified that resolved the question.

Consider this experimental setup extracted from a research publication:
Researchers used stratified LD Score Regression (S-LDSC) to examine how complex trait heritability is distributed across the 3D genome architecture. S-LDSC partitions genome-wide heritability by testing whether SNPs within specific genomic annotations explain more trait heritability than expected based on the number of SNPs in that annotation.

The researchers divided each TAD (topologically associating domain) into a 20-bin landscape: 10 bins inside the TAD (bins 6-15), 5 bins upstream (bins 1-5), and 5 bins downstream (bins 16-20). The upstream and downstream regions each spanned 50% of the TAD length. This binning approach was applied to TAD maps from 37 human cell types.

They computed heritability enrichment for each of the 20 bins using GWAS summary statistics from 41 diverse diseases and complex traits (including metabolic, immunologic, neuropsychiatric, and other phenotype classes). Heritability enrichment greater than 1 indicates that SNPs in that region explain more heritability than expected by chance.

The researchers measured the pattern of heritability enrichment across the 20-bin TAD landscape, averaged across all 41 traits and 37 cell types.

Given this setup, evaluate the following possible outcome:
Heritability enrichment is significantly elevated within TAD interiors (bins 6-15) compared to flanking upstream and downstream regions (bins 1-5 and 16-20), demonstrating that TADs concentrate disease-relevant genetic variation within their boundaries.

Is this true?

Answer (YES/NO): NO